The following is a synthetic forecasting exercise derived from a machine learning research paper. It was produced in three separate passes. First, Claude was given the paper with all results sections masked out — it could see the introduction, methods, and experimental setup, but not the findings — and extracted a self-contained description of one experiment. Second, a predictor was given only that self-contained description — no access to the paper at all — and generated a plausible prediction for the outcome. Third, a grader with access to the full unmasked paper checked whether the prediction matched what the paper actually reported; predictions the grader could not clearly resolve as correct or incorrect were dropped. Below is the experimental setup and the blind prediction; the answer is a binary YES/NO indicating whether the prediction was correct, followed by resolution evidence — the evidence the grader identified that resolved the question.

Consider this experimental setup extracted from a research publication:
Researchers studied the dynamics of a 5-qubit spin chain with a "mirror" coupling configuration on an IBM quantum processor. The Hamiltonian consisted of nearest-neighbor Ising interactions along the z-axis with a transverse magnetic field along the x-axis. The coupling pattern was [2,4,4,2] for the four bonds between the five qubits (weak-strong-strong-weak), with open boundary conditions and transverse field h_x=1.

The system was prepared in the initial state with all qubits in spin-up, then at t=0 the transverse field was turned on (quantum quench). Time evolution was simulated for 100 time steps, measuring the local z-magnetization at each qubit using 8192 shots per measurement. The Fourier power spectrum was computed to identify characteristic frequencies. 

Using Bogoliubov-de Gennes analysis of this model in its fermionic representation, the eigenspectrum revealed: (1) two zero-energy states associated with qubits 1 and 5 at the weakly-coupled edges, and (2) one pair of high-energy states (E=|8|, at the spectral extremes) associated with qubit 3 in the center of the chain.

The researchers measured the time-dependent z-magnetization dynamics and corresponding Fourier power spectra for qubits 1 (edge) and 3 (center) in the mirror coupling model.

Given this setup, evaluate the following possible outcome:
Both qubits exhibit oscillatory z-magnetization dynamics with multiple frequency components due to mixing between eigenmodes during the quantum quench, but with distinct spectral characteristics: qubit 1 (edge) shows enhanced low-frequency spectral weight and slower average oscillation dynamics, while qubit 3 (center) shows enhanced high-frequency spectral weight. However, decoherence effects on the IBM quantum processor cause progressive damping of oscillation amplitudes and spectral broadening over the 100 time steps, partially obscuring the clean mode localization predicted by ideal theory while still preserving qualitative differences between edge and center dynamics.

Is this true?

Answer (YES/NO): NO